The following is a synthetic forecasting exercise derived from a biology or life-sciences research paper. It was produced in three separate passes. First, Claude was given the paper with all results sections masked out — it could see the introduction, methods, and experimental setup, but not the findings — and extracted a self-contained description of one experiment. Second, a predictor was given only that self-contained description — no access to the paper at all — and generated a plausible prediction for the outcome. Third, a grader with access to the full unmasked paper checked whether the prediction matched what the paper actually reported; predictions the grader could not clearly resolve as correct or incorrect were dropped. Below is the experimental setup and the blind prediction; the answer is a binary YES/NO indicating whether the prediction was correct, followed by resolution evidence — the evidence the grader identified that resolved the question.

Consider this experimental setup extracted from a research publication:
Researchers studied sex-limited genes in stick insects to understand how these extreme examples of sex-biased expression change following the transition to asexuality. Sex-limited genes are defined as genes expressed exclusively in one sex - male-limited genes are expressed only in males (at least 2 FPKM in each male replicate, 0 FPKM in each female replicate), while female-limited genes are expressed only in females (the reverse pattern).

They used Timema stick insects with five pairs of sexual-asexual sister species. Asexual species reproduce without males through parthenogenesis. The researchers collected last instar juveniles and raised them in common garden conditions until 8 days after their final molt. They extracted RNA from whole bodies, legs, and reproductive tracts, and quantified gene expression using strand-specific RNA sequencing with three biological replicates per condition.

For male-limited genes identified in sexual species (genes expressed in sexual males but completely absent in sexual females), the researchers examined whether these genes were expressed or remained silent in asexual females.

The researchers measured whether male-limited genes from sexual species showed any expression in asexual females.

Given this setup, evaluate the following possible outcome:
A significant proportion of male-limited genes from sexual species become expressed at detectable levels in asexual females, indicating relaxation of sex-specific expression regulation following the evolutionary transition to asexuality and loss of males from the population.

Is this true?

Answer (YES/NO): NO